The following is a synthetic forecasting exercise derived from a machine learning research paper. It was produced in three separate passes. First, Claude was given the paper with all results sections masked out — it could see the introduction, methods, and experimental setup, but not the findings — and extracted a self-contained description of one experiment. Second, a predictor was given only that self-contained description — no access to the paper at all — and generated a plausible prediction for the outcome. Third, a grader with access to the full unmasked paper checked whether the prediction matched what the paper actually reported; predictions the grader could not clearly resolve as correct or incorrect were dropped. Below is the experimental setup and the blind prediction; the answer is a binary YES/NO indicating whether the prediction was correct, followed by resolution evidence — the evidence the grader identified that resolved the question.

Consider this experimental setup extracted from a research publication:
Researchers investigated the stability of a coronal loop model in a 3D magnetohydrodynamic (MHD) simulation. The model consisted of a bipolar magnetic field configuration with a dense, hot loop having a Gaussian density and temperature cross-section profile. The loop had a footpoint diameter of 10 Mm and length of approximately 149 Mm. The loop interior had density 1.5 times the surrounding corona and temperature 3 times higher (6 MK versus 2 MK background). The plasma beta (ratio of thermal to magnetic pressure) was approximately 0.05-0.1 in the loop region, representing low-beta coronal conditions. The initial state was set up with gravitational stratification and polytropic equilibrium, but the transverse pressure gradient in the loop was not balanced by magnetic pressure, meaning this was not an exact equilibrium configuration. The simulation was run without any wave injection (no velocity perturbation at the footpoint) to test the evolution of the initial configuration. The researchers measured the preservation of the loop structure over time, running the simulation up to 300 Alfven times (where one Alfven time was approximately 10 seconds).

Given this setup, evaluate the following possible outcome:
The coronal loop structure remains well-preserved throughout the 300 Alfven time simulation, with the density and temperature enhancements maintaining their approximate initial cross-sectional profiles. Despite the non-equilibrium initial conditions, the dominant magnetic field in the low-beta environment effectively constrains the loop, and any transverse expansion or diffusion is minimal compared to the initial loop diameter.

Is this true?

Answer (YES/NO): YES